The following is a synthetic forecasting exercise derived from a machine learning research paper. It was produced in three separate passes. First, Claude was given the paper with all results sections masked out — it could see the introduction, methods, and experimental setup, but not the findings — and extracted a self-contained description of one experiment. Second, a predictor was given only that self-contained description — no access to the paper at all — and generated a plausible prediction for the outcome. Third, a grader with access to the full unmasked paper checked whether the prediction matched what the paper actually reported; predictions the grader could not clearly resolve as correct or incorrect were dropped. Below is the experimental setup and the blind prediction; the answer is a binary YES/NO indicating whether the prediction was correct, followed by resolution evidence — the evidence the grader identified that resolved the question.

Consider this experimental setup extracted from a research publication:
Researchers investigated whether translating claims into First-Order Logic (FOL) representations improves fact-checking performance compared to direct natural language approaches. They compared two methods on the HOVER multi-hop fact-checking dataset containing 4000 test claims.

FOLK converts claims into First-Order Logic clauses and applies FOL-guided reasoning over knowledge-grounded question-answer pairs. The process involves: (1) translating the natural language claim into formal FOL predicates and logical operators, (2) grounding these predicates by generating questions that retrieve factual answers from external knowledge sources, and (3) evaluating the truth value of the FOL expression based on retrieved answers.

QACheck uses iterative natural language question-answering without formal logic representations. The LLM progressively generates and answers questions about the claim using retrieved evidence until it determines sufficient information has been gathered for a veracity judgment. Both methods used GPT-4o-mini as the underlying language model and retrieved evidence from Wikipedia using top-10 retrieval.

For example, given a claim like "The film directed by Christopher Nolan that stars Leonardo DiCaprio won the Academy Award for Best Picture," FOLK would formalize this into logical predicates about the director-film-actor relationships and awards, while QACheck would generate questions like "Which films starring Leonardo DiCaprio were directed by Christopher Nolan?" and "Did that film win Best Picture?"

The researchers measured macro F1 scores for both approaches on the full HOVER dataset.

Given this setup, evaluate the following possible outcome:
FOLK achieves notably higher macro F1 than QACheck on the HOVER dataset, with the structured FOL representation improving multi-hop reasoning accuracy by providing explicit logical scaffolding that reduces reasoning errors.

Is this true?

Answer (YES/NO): NO